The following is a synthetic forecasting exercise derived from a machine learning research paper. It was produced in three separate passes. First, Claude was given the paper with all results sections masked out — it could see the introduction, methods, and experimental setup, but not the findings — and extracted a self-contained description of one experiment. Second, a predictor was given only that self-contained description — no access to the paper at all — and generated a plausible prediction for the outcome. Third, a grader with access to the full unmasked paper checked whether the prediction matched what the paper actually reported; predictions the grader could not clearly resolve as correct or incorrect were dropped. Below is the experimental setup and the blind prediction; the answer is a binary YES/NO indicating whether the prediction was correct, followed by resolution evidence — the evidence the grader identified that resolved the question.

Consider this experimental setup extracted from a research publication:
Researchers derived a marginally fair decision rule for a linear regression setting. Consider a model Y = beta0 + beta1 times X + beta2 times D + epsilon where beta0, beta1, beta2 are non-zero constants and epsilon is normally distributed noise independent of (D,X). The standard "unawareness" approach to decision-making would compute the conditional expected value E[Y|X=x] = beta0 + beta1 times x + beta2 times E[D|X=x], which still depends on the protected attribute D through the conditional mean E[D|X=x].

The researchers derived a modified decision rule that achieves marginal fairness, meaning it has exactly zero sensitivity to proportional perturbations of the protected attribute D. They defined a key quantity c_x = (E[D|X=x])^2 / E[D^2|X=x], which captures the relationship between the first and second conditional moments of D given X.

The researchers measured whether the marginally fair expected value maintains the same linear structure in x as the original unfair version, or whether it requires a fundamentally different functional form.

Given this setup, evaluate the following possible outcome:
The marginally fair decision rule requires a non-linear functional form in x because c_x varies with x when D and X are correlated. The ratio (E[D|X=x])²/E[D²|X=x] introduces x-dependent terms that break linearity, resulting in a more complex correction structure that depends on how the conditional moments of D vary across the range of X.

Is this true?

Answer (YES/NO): YES